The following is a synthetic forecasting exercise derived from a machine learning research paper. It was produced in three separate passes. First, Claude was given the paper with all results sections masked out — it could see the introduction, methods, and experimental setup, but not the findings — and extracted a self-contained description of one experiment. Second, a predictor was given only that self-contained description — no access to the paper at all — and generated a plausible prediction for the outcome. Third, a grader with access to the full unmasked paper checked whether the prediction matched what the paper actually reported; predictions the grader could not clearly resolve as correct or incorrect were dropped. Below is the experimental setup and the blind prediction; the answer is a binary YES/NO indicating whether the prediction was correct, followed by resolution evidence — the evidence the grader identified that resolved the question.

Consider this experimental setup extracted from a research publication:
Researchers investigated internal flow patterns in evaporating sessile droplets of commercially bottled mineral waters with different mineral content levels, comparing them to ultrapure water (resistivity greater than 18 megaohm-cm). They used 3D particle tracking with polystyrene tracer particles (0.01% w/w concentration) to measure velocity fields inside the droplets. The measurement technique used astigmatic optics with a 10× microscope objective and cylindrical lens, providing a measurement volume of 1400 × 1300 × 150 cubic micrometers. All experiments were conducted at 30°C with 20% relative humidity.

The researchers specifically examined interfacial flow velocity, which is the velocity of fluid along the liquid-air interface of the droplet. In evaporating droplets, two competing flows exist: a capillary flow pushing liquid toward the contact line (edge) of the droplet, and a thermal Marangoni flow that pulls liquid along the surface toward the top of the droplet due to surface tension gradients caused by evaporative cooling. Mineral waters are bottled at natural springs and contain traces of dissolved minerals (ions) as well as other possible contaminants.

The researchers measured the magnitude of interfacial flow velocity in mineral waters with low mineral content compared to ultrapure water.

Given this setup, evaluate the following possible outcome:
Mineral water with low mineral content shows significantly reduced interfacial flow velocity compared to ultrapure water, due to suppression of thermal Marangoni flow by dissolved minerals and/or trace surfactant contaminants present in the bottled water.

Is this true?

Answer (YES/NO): NO